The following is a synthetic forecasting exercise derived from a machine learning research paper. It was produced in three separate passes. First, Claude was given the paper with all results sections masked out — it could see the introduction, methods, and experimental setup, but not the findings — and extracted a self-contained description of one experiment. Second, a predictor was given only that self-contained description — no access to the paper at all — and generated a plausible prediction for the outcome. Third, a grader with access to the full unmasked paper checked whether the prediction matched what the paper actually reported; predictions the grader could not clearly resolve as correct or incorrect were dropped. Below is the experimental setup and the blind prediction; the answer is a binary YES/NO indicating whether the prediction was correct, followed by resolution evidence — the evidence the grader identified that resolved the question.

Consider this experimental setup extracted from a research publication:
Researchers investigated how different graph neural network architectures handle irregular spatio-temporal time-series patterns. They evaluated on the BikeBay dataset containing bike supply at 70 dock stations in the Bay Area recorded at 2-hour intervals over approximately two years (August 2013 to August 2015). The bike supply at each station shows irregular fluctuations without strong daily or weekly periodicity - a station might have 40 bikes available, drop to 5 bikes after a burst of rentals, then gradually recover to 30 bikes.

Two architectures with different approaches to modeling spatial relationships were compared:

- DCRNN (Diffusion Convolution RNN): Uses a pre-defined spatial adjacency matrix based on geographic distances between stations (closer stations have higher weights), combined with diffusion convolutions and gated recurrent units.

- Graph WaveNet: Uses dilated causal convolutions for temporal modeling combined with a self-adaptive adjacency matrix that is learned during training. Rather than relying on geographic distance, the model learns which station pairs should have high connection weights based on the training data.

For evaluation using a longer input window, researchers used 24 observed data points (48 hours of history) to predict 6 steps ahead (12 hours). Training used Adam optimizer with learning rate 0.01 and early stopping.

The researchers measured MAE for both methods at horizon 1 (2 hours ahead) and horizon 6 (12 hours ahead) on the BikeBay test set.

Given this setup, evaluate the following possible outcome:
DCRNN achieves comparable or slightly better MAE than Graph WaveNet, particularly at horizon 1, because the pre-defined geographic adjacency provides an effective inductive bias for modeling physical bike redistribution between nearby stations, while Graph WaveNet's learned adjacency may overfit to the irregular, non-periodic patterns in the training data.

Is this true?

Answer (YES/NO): NO